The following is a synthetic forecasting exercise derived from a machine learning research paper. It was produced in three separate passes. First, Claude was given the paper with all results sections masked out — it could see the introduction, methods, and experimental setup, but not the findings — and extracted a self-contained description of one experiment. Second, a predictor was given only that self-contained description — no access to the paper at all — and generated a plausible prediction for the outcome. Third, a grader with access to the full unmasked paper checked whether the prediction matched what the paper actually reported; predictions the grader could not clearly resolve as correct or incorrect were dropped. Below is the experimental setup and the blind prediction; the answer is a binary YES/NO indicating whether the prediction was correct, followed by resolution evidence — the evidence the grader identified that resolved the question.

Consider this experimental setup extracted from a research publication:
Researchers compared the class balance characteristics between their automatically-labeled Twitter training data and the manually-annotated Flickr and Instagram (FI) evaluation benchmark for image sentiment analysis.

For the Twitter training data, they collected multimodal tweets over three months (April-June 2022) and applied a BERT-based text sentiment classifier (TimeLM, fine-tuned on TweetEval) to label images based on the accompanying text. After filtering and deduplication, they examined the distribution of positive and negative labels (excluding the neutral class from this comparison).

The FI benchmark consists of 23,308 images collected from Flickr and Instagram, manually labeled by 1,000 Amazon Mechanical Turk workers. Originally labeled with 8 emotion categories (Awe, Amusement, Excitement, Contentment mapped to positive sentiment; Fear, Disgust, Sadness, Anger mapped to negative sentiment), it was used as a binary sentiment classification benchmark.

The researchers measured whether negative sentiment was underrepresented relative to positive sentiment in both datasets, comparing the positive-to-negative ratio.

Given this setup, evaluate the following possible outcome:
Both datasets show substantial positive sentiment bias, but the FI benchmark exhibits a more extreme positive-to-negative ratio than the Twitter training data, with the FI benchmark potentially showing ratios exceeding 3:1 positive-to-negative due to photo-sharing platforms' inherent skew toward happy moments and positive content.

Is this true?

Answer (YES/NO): NO